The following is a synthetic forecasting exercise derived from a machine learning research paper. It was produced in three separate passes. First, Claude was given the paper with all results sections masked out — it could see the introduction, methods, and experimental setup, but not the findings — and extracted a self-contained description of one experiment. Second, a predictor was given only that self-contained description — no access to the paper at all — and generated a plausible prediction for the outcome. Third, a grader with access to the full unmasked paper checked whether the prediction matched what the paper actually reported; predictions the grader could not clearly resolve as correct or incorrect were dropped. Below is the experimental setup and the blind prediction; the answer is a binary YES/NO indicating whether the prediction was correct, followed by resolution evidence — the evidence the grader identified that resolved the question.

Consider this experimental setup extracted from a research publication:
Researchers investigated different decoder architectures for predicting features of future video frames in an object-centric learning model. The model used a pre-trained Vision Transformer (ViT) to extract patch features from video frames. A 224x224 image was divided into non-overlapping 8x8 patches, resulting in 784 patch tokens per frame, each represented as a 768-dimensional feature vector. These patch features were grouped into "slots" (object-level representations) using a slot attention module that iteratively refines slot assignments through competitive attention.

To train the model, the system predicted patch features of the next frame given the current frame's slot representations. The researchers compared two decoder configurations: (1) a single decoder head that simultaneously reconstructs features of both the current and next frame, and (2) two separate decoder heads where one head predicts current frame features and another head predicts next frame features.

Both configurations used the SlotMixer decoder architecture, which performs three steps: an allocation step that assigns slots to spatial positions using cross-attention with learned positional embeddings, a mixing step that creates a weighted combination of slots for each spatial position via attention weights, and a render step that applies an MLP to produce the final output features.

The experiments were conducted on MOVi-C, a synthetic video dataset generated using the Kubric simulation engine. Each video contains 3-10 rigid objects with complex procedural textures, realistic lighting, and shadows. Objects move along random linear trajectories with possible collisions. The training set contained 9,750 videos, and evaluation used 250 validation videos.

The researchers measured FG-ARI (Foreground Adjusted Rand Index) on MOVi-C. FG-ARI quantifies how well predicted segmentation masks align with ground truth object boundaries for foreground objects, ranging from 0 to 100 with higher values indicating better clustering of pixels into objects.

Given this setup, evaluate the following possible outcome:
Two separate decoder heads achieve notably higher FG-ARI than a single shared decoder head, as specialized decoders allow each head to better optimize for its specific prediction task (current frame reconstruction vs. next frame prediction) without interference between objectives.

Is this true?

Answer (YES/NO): YES